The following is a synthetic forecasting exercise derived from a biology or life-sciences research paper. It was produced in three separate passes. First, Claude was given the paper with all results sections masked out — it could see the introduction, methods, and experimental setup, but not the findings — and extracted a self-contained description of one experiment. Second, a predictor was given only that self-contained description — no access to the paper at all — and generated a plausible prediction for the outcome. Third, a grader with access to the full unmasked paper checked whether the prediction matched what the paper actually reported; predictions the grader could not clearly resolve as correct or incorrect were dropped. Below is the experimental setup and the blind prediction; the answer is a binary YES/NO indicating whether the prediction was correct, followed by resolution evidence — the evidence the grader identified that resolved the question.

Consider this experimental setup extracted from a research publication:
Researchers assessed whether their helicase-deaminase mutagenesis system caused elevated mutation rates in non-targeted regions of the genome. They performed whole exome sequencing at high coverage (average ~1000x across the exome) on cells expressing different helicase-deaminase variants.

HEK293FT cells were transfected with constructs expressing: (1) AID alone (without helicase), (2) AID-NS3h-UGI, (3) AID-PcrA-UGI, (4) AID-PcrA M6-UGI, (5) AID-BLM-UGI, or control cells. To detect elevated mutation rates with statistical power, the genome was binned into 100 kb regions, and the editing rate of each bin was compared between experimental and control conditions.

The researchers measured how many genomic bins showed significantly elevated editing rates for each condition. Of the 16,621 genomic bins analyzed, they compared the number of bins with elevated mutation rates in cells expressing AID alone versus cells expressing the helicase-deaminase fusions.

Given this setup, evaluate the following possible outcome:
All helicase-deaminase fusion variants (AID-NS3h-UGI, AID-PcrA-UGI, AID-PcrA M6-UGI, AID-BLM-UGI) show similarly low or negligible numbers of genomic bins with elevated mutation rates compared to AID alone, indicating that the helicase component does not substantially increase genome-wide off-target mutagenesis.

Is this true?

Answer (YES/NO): YES